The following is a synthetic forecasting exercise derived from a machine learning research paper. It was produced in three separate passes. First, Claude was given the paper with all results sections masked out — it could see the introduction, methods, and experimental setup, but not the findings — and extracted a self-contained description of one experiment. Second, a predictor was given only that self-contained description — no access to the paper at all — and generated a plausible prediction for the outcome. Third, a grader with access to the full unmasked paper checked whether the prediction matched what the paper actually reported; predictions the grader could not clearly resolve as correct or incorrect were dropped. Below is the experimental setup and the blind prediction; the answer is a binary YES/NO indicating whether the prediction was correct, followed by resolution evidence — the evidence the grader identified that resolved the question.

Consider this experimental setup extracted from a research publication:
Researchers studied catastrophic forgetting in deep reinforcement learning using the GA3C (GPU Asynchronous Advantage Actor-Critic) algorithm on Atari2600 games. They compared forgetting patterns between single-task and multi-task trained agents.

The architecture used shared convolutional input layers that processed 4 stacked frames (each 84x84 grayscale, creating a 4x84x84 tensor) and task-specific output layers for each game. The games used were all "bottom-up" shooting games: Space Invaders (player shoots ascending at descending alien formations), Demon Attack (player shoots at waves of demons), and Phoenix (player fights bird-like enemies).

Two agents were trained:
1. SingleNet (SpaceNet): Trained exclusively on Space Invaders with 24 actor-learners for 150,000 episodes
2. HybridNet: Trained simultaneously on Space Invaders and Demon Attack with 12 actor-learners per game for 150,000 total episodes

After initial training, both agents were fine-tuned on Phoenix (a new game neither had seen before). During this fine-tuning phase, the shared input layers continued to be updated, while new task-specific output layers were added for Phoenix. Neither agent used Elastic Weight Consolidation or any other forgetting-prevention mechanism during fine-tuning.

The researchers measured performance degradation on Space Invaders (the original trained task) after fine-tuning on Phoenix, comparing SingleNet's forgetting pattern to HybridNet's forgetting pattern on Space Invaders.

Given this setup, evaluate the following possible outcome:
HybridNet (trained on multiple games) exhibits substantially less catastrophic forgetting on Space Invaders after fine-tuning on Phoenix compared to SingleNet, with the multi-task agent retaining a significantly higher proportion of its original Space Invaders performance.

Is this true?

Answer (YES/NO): NO